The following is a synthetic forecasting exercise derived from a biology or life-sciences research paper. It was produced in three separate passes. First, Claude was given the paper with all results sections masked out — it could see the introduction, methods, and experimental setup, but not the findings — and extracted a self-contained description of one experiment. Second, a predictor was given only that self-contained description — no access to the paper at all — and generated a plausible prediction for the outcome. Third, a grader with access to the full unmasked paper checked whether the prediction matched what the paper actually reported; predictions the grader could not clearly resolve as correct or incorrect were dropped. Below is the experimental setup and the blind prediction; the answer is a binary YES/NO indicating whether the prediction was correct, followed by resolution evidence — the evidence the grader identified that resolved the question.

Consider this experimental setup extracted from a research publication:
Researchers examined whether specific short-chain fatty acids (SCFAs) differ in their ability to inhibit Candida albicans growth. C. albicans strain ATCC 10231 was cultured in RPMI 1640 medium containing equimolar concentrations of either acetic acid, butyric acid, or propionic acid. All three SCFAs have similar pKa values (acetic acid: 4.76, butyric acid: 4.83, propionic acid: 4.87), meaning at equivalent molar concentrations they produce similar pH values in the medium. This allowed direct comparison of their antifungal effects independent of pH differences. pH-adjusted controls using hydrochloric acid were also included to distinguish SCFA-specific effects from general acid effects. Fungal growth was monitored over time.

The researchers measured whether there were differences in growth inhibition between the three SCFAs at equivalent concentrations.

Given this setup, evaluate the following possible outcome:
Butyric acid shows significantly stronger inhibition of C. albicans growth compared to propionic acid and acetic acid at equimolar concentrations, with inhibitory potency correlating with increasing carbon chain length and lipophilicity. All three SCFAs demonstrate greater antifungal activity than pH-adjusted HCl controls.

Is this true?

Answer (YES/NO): YES